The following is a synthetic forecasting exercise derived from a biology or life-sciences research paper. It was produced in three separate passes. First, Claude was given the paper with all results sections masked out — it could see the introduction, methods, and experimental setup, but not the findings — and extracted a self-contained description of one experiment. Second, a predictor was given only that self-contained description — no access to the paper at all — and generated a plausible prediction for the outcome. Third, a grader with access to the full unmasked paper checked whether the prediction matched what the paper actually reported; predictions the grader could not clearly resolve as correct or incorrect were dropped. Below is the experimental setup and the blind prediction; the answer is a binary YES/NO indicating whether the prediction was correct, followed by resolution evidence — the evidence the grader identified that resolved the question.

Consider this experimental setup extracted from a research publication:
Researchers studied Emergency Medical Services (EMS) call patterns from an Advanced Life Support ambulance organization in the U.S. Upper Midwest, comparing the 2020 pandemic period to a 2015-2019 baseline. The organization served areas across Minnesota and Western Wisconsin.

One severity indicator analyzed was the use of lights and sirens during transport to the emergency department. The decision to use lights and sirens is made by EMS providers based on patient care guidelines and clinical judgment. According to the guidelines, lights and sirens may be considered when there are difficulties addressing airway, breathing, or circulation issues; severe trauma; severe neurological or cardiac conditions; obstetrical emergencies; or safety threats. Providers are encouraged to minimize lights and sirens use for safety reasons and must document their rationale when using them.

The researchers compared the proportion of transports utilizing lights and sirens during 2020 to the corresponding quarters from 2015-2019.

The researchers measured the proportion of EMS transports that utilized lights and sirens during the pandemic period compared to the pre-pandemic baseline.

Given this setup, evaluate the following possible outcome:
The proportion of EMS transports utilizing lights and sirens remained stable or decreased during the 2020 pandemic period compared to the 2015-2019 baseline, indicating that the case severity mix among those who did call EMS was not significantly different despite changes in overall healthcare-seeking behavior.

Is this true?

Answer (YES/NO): NO